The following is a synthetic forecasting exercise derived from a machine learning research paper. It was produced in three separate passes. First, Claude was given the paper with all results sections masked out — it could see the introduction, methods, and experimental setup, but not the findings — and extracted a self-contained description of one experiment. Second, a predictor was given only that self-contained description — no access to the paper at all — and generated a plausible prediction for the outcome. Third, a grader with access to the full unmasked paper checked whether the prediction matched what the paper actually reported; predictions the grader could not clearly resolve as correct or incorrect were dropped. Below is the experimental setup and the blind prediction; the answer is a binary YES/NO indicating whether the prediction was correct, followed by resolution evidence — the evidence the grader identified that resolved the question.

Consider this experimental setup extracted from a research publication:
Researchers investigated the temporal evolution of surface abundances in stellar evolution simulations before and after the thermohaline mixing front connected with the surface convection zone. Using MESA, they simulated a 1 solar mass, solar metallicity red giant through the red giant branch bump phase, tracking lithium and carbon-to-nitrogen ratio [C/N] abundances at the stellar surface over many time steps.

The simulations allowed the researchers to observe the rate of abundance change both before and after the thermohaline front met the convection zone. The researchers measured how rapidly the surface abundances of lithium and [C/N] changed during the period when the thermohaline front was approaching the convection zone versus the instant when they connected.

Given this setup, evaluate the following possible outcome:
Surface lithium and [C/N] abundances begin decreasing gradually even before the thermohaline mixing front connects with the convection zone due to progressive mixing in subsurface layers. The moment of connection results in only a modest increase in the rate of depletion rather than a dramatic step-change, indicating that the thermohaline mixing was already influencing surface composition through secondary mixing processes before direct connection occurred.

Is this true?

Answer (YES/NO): NO